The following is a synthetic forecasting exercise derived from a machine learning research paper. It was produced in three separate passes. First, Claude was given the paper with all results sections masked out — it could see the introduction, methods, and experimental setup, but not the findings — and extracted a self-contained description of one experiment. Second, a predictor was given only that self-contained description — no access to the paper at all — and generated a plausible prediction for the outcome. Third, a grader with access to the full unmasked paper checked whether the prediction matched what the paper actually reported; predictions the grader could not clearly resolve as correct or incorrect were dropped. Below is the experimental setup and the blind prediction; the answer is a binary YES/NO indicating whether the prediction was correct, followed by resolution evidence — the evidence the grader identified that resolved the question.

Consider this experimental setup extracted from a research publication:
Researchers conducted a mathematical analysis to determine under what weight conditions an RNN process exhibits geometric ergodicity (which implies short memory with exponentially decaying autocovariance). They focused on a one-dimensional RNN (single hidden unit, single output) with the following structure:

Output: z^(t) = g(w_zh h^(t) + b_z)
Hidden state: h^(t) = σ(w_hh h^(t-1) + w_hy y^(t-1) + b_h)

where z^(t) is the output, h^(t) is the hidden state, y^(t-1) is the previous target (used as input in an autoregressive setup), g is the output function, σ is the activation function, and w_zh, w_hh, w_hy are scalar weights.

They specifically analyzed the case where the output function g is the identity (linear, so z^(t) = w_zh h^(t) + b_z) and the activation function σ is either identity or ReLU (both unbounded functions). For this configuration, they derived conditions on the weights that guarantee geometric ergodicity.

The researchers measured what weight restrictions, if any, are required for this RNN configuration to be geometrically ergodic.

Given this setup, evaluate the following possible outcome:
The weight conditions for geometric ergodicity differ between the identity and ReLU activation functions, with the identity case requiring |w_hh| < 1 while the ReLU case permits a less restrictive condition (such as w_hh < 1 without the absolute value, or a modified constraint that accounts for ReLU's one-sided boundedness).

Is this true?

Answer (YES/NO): NO